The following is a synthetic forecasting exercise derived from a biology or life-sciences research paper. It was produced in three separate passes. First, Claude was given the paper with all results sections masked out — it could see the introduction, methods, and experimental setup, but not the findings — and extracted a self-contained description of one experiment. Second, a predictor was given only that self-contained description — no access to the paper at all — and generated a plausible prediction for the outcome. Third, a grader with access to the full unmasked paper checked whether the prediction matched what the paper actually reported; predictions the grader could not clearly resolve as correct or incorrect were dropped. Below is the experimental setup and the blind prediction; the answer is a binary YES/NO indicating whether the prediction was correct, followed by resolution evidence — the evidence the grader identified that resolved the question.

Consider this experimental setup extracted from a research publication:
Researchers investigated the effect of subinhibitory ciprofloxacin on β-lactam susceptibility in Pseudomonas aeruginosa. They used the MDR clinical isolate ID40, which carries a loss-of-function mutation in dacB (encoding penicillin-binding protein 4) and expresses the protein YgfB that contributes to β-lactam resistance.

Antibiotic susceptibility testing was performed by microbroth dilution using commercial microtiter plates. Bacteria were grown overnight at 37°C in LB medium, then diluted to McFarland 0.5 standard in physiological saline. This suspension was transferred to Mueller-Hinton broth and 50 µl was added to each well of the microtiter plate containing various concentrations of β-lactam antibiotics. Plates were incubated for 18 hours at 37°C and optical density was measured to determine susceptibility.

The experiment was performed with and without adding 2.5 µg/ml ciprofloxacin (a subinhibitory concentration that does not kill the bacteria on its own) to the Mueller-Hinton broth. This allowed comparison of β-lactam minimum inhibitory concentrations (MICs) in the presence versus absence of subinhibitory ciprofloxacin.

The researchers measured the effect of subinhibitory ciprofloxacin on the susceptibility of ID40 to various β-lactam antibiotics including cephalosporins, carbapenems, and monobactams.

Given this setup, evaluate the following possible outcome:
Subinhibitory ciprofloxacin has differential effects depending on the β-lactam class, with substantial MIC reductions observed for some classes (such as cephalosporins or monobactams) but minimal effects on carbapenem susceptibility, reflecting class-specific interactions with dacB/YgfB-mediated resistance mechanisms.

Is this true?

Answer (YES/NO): NO